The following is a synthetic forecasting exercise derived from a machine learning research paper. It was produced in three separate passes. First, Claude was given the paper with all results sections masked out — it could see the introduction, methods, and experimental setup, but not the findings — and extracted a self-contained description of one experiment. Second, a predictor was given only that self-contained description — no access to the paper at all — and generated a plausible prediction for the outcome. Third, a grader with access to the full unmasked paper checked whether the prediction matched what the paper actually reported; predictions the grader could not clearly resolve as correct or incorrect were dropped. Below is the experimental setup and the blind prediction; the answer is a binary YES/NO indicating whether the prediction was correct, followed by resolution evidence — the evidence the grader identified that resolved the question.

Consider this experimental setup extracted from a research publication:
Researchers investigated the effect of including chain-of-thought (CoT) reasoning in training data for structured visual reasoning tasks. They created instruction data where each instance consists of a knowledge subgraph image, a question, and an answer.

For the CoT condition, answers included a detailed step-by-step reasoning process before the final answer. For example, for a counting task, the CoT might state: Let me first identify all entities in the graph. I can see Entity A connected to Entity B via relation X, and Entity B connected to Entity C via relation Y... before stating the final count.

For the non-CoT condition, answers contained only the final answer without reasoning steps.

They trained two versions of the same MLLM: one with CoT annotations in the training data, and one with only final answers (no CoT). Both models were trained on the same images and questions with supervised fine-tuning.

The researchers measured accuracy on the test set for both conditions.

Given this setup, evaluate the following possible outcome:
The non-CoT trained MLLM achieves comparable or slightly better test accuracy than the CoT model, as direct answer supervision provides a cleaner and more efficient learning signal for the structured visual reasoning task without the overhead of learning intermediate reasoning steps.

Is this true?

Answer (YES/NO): NO